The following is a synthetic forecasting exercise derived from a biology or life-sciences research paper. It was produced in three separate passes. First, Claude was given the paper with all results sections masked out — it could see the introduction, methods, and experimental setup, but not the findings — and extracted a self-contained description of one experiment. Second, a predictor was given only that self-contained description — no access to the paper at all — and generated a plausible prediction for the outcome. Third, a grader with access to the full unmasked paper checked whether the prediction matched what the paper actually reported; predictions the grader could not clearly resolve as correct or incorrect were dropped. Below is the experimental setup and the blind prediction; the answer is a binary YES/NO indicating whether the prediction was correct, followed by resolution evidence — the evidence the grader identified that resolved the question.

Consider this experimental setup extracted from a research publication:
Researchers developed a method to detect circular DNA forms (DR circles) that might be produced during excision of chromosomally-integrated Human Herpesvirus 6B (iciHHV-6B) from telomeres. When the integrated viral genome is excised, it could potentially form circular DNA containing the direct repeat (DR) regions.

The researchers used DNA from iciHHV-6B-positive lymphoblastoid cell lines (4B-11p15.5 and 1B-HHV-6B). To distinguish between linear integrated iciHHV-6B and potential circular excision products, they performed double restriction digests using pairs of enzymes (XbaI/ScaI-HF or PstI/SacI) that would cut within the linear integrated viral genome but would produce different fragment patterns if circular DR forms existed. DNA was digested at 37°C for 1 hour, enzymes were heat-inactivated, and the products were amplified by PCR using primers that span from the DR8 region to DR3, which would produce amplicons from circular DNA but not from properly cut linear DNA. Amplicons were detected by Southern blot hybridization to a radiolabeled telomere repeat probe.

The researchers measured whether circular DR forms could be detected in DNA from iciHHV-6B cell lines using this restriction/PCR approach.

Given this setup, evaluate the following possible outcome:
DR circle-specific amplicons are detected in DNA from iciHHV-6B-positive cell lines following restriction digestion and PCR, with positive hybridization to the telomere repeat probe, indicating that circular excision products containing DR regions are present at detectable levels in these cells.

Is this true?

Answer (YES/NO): YES